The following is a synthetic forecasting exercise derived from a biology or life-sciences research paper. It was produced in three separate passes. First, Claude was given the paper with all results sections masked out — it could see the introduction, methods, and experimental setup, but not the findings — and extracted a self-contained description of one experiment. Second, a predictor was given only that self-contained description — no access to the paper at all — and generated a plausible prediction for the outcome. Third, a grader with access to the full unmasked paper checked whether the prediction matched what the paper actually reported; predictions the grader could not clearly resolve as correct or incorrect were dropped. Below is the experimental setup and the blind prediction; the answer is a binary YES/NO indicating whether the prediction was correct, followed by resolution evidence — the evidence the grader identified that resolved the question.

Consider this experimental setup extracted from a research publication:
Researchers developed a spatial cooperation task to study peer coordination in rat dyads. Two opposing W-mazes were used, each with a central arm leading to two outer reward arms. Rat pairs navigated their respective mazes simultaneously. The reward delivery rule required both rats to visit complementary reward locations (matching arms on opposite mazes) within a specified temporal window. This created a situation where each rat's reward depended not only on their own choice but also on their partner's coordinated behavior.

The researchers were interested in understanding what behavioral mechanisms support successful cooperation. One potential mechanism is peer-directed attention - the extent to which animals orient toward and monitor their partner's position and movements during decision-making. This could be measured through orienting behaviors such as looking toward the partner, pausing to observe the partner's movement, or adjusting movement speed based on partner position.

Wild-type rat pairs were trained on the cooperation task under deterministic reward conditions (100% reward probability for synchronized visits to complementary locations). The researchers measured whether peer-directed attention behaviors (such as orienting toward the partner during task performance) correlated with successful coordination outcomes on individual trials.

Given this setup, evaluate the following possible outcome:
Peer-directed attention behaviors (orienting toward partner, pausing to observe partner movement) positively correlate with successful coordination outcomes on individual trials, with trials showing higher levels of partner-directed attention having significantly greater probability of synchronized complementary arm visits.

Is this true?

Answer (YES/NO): NO